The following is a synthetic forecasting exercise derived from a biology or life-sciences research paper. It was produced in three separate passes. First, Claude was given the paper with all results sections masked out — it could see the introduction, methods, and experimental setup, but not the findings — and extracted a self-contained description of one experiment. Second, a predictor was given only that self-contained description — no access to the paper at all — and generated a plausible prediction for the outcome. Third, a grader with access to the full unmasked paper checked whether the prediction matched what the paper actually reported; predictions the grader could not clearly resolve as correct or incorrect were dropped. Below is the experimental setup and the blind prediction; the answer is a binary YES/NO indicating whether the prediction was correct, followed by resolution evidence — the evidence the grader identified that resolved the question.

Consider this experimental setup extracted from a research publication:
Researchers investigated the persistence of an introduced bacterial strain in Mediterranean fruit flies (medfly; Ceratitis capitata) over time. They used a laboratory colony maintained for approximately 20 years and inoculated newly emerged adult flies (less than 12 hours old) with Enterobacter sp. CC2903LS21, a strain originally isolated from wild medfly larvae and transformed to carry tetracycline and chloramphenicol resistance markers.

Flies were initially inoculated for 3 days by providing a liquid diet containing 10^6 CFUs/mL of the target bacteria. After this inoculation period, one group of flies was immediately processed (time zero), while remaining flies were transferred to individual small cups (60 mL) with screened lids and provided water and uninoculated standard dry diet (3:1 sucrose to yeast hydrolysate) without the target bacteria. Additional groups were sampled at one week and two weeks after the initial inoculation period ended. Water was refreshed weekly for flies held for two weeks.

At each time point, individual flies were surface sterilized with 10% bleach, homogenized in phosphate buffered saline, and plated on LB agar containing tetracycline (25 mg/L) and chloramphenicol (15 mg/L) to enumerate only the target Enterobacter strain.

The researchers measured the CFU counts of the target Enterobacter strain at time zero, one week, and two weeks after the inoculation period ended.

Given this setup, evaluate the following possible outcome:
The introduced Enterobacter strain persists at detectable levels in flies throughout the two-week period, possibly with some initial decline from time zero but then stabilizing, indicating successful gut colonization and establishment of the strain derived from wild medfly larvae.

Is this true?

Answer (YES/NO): YES